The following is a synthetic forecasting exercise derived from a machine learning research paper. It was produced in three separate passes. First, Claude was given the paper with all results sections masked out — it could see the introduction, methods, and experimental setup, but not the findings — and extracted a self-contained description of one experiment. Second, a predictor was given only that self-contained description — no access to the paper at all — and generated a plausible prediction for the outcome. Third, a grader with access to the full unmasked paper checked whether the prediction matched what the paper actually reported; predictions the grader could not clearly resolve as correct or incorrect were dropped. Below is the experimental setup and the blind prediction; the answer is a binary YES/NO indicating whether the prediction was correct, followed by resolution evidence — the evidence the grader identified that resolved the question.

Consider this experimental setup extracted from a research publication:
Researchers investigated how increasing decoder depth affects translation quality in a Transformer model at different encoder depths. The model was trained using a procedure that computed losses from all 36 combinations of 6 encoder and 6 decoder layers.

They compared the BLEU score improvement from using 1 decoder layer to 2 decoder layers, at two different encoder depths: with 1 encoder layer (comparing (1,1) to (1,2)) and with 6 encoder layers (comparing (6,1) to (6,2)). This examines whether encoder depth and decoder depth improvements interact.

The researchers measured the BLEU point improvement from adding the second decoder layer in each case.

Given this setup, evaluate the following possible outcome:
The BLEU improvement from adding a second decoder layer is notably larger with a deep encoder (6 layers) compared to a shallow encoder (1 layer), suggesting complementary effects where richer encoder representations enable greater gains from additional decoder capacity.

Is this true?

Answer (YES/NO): NO